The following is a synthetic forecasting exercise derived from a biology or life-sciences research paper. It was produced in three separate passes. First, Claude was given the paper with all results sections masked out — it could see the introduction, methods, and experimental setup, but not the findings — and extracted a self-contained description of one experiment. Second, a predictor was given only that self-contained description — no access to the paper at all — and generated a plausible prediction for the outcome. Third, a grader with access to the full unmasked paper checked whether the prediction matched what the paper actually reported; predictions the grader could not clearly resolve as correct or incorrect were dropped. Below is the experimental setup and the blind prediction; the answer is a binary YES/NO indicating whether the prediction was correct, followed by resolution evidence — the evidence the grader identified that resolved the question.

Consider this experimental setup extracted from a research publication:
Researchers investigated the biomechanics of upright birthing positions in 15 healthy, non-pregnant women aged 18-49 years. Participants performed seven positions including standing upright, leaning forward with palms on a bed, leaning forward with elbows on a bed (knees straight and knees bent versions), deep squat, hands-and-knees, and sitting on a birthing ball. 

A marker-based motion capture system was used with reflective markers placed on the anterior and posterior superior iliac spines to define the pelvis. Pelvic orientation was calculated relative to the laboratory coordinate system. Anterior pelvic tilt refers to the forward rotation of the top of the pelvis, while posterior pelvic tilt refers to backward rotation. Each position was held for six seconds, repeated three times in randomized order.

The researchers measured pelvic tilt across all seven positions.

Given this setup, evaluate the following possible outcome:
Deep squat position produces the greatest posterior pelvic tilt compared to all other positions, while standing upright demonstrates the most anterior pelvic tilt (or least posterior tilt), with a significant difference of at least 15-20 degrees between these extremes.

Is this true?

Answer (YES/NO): NO